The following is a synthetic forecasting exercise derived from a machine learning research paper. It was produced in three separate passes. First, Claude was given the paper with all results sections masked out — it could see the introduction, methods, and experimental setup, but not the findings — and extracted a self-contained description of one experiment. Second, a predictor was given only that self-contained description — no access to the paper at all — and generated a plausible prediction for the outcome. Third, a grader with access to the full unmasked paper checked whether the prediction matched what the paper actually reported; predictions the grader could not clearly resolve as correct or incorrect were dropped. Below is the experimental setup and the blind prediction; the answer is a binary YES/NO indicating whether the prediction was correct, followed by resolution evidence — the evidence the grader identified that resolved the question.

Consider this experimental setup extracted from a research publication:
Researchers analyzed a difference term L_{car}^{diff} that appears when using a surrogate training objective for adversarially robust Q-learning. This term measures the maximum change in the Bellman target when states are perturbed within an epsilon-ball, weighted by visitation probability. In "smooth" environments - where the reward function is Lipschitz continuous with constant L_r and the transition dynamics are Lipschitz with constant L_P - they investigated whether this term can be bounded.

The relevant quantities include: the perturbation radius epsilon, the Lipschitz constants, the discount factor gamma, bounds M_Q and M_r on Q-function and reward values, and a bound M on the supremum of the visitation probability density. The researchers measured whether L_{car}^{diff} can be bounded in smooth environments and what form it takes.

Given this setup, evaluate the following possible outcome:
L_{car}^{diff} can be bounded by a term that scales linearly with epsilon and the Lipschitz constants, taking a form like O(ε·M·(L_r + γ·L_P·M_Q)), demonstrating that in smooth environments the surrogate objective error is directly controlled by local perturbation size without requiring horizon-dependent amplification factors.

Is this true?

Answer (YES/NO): NO